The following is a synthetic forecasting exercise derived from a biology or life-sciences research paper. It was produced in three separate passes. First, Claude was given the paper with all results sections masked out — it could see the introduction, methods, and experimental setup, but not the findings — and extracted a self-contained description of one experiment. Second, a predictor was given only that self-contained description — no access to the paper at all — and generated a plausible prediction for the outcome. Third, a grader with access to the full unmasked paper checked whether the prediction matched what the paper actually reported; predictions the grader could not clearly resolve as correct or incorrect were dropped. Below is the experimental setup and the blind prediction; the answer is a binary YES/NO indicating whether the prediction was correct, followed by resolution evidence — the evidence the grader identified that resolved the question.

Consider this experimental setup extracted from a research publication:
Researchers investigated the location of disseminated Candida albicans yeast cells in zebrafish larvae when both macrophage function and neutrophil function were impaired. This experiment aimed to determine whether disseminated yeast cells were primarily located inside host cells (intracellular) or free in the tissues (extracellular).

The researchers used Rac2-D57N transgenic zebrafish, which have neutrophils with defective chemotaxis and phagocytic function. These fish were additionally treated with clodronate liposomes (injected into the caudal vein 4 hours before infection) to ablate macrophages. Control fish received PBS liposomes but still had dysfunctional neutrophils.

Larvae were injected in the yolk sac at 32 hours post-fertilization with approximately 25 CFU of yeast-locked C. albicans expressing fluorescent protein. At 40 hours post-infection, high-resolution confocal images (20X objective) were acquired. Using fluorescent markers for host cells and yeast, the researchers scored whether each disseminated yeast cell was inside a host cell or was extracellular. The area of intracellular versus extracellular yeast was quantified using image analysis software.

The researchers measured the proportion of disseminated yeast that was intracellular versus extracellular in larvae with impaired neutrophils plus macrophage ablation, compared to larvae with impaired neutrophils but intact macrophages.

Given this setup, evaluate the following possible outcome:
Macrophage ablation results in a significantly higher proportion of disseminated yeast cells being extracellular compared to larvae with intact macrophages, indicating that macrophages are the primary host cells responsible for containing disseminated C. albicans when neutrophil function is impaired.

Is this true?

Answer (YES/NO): YES